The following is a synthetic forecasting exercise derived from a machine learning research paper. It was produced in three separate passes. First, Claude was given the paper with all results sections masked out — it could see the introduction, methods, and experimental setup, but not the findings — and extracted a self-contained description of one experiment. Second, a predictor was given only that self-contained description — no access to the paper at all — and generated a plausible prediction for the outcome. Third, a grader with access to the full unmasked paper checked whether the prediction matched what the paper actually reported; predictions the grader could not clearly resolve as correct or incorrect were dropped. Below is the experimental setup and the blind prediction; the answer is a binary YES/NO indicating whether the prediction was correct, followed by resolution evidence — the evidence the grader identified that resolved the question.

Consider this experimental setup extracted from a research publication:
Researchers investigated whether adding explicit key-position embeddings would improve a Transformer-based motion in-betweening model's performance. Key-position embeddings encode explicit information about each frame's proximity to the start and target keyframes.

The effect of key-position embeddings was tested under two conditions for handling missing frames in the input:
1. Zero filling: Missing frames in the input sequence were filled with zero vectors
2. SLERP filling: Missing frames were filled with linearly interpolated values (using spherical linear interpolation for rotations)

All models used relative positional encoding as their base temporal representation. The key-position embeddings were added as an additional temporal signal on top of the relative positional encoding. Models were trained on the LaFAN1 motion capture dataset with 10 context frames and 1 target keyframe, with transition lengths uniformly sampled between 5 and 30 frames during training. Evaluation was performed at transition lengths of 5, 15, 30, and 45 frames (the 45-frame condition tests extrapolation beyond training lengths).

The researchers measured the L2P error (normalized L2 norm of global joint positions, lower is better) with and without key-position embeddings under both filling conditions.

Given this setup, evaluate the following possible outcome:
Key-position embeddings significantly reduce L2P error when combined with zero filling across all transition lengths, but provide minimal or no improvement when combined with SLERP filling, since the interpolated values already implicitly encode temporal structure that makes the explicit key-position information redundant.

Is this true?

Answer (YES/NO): NO